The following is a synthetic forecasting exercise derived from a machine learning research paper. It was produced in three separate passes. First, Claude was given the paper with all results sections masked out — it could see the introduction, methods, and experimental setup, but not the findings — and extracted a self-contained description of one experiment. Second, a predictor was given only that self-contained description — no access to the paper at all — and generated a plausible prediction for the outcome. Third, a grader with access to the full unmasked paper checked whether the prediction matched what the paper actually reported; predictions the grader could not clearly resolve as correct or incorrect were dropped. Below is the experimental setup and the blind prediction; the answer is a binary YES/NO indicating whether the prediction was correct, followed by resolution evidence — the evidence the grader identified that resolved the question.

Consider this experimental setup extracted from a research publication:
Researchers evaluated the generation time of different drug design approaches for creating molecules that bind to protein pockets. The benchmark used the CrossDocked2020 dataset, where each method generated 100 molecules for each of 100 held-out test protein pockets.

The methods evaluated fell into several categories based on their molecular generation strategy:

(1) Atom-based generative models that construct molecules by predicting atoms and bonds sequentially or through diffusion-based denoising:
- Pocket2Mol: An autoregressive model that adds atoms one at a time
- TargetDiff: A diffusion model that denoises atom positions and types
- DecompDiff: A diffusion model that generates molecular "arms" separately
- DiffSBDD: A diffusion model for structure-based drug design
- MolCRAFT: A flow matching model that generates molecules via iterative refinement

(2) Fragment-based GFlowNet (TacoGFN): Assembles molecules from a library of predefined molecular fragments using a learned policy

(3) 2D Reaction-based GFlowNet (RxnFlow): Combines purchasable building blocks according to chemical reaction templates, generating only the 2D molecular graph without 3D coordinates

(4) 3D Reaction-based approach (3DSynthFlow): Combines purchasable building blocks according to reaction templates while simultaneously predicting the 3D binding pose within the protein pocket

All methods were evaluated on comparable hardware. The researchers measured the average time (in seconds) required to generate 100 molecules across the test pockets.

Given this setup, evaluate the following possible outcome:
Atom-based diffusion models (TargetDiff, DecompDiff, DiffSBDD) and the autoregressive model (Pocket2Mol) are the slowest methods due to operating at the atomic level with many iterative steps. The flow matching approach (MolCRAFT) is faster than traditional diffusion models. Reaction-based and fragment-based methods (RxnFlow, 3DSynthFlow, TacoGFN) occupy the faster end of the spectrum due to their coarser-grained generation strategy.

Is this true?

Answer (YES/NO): NO